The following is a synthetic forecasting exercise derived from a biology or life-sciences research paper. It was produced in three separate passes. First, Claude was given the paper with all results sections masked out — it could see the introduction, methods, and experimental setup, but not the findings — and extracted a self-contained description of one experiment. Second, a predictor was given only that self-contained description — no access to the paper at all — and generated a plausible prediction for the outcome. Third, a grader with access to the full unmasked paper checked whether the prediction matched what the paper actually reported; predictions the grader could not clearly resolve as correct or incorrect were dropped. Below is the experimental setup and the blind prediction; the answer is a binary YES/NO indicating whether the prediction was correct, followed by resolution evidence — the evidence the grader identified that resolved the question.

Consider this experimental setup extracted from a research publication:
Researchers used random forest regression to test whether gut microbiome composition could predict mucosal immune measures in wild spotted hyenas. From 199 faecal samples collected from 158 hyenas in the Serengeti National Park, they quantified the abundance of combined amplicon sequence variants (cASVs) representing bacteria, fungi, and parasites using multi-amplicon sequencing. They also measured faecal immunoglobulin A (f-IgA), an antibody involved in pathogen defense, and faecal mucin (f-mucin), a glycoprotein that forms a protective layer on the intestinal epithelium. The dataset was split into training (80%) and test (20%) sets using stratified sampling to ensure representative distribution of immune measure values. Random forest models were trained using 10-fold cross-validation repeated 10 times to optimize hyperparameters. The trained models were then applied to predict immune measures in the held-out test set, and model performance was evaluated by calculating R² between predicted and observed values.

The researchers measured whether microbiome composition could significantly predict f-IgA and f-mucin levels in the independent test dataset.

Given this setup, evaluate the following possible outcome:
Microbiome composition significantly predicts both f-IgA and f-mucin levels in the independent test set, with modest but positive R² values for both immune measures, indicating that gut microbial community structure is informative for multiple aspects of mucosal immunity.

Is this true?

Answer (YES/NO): YES